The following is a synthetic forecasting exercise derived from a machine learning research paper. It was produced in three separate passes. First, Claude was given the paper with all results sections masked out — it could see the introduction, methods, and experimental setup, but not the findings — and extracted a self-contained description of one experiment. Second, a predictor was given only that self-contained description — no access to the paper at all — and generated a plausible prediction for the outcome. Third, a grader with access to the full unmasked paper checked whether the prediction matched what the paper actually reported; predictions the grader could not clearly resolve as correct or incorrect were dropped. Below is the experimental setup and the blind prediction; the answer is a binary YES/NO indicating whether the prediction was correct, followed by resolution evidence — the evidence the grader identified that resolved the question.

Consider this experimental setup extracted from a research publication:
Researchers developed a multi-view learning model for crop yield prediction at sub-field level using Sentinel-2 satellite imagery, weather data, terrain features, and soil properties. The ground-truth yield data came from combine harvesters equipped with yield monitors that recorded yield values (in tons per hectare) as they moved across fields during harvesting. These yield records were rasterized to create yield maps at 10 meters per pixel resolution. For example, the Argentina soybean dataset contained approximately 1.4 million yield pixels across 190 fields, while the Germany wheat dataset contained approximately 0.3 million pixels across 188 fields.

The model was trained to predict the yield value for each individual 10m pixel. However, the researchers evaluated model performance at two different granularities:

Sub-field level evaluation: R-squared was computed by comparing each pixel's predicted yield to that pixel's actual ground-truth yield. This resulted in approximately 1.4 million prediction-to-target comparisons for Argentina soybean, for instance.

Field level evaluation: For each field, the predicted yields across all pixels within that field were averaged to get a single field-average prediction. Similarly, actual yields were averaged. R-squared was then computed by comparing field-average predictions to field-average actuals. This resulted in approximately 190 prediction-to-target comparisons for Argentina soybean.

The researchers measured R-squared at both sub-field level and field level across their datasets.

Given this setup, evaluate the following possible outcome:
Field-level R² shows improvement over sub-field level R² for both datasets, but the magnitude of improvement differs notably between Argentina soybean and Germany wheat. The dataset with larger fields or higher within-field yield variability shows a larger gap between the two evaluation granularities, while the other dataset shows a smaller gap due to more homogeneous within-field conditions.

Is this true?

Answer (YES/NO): NO